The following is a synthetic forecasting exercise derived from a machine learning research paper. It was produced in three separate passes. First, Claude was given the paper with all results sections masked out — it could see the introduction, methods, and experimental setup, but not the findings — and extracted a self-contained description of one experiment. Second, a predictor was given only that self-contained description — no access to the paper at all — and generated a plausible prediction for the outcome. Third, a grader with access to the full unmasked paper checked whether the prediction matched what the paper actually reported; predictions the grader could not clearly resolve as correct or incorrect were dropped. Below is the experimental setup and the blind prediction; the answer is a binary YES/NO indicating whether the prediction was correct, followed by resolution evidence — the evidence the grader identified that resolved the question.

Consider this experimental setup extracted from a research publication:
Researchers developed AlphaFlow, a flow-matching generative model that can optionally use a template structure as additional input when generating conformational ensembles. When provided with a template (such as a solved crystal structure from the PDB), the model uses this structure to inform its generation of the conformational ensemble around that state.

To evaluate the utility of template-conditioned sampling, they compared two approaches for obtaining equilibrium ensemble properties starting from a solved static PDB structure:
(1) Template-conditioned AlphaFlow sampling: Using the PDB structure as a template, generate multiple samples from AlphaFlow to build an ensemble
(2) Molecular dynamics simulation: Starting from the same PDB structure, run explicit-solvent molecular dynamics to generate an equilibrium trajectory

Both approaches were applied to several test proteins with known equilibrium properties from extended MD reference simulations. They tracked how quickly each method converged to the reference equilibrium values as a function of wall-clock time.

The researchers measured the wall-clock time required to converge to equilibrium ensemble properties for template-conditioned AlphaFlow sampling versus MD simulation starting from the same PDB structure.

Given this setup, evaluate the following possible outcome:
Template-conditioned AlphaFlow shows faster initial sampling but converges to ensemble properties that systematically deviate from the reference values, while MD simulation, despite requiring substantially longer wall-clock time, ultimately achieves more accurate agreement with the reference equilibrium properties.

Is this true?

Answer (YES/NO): NO